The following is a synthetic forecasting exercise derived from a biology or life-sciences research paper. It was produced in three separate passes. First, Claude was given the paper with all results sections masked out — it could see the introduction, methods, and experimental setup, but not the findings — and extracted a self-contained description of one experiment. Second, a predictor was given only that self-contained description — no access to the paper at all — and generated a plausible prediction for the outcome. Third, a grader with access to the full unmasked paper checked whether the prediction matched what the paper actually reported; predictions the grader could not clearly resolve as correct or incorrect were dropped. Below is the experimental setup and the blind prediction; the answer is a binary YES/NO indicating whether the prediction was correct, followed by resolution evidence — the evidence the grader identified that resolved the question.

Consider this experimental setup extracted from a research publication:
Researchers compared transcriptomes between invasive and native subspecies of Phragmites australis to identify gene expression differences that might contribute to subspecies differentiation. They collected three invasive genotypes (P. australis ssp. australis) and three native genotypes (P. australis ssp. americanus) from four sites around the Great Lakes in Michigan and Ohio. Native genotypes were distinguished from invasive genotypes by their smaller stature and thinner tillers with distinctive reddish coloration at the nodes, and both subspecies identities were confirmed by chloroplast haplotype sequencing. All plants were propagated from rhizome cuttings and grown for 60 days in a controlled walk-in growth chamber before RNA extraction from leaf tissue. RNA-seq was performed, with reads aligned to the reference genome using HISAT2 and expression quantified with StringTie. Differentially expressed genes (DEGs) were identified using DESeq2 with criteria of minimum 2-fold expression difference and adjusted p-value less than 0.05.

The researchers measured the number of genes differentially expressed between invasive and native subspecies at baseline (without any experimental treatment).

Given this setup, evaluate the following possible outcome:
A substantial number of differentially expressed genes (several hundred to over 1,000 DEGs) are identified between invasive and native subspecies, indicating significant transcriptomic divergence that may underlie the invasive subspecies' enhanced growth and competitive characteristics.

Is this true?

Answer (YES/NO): NO